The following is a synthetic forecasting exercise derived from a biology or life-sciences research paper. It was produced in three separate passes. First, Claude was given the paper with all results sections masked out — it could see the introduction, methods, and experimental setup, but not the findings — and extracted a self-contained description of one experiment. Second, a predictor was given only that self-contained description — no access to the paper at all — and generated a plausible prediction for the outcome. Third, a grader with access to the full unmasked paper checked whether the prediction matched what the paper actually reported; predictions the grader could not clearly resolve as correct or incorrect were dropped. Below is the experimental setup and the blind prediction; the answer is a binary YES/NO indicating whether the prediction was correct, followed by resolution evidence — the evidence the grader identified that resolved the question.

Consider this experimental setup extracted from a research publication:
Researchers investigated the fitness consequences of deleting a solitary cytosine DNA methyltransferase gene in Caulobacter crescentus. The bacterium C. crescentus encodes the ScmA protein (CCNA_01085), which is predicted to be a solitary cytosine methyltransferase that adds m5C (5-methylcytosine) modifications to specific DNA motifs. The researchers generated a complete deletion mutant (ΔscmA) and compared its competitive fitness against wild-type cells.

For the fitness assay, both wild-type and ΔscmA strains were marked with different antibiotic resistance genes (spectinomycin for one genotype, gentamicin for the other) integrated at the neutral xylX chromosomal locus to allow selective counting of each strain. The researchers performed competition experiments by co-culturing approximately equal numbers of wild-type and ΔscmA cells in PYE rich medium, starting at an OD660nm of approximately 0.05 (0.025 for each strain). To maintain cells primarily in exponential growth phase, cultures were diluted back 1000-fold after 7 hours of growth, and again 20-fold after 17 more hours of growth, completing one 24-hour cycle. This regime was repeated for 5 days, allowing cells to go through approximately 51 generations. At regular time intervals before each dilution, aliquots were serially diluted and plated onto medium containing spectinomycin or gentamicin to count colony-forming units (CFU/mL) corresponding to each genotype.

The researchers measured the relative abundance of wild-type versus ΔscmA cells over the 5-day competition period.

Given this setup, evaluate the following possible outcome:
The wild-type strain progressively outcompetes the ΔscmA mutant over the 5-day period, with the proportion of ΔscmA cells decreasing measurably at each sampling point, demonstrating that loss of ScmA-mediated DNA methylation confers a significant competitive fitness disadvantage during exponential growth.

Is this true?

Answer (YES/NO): YES